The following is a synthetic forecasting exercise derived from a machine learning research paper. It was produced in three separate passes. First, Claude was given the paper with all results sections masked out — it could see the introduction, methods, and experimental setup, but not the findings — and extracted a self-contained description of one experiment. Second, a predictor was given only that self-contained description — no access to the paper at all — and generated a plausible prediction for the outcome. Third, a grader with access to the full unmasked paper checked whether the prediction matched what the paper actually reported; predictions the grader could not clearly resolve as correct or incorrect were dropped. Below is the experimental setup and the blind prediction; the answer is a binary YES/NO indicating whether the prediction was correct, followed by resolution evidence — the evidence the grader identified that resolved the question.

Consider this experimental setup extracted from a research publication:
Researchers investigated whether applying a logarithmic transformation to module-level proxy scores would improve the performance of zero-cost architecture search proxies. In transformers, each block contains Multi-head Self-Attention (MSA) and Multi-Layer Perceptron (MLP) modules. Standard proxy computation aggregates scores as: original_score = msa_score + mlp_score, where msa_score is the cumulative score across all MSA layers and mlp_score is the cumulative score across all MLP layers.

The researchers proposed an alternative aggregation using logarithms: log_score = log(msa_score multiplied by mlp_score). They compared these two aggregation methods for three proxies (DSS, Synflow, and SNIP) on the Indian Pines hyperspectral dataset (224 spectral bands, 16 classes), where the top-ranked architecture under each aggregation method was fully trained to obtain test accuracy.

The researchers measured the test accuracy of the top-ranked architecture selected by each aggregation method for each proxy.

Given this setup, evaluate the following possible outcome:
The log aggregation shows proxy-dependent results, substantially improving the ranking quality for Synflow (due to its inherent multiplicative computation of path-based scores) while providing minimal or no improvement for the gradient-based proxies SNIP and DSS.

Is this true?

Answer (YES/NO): NO